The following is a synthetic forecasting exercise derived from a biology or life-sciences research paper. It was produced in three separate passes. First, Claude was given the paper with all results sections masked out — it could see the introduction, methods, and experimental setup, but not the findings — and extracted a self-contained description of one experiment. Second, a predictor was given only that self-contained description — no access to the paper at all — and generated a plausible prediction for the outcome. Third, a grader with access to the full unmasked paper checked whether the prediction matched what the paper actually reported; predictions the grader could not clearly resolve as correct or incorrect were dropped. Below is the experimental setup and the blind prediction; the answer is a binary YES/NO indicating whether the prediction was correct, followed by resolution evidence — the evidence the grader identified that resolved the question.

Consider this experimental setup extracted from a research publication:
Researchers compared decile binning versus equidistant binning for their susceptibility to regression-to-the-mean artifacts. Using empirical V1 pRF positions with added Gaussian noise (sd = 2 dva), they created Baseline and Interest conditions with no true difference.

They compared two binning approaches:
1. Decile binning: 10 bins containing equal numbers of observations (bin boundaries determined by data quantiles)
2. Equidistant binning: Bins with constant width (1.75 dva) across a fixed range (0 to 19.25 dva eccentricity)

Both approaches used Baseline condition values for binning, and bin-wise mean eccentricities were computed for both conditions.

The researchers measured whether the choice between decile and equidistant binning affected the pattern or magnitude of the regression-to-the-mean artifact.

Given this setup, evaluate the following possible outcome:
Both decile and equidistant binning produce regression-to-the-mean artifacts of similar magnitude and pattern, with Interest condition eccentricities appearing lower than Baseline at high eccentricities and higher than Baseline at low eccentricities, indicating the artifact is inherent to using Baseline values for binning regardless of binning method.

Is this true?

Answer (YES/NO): NO